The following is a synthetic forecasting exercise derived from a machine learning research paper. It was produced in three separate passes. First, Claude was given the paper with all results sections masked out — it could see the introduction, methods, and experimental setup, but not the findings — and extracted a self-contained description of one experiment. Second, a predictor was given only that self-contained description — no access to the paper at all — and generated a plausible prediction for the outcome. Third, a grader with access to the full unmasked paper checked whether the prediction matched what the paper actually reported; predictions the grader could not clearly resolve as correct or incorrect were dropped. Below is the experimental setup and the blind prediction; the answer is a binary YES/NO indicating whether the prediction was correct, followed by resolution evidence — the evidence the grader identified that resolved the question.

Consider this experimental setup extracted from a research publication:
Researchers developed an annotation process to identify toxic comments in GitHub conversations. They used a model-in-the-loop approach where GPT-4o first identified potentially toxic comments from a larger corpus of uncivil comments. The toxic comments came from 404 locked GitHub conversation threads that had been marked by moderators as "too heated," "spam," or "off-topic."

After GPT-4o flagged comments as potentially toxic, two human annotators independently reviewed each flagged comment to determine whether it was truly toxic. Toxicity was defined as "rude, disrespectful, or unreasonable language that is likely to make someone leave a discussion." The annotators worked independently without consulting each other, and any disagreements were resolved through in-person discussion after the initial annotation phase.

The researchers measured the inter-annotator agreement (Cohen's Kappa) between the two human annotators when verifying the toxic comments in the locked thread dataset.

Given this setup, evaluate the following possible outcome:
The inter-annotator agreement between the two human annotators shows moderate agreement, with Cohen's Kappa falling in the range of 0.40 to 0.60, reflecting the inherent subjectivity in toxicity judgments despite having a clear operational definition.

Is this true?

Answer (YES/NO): NO